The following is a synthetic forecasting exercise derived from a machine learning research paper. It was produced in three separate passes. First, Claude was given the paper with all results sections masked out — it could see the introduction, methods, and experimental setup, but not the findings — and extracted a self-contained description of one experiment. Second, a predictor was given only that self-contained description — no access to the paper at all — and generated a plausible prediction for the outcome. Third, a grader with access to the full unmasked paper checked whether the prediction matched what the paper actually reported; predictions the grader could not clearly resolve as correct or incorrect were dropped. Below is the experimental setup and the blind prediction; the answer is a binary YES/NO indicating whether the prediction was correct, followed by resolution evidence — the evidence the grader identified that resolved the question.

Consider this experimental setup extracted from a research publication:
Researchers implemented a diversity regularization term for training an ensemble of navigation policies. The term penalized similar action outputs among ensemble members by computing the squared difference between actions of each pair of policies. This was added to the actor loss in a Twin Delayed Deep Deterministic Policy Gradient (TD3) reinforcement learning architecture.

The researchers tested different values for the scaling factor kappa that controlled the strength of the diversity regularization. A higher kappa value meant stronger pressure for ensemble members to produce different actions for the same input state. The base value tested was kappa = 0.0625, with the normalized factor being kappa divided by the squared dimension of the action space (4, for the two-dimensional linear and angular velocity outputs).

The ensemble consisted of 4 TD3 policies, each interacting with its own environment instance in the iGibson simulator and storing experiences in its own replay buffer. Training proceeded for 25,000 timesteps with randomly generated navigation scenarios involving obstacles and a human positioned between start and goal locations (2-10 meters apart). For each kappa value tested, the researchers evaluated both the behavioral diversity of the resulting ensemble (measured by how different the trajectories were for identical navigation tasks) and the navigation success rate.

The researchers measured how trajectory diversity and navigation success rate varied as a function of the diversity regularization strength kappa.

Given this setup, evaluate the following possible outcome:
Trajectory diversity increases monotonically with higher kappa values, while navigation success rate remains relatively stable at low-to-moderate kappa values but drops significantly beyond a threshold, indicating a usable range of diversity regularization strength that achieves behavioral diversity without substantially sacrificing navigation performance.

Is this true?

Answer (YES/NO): YES